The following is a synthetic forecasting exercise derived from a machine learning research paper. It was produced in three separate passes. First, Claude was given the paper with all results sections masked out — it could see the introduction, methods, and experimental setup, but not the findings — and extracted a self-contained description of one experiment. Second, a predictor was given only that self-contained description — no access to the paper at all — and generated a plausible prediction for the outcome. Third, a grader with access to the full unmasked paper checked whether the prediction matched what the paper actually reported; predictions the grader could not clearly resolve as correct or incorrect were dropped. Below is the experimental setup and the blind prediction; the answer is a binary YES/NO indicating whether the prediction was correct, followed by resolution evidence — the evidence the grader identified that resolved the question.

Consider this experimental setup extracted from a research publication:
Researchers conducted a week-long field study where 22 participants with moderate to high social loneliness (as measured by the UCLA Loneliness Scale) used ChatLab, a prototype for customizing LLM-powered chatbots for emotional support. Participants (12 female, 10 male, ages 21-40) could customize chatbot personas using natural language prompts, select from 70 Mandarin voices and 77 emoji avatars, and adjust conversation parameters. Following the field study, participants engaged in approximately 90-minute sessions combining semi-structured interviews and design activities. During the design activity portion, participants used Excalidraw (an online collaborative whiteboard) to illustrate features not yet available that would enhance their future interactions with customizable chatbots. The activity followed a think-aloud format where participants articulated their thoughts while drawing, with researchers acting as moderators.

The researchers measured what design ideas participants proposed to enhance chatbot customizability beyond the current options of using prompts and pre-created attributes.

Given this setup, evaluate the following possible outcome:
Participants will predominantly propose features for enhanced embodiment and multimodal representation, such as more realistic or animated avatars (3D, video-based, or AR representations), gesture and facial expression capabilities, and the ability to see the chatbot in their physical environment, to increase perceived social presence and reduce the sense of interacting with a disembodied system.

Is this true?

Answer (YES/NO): NO